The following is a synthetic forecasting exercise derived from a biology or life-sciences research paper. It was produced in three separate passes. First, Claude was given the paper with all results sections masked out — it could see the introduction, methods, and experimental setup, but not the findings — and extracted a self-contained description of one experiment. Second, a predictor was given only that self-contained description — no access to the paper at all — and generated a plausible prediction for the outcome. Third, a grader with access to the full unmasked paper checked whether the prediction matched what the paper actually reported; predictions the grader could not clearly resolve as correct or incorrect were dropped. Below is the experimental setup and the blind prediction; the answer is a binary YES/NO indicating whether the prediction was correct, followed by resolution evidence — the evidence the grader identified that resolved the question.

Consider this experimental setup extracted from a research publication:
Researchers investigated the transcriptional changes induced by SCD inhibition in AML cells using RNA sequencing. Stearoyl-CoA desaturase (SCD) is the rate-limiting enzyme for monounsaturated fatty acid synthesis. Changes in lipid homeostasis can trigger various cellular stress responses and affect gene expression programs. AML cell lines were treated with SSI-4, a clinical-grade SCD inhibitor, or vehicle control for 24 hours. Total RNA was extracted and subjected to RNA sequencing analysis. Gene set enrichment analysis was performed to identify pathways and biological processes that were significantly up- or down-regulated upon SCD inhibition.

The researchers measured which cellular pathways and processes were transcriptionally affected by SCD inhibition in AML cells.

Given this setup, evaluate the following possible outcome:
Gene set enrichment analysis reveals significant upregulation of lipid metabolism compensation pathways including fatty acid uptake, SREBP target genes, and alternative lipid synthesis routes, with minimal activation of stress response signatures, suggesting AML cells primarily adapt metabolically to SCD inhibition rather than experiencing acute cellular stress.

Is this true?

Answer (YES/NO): NO